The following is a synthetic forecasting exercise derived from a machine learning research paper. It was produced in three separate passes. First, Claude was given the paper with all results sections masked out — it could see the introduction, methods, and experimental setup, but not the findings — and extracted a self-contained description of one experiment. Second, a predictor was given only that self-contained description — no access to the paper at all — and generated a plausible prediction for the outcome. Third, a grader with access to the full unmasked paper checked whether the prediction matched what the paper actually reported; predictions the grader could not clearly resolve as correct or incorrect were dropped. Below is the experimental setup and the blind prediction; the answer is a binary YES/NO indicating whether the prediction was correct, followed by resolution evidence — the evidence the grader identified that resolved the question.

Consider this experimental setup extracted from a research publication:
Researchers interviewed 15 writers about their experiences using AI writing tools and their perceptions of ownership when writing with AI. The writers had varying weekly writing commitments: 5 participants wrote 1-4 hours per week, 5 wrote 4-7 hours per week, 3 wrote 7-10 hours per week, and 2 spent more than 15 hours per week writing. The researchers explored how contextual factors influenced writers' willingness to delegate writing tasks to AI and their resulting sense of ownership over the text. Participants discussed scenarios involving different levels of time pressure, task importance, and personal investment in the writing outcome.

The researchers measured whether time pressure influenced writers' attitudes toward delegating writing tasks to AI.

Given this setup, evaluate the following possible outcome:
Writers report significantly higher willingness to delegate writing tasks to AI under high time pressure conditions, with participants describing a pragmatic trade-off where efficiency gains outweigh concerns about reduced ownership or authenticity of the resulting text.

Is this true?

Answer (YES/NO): YES